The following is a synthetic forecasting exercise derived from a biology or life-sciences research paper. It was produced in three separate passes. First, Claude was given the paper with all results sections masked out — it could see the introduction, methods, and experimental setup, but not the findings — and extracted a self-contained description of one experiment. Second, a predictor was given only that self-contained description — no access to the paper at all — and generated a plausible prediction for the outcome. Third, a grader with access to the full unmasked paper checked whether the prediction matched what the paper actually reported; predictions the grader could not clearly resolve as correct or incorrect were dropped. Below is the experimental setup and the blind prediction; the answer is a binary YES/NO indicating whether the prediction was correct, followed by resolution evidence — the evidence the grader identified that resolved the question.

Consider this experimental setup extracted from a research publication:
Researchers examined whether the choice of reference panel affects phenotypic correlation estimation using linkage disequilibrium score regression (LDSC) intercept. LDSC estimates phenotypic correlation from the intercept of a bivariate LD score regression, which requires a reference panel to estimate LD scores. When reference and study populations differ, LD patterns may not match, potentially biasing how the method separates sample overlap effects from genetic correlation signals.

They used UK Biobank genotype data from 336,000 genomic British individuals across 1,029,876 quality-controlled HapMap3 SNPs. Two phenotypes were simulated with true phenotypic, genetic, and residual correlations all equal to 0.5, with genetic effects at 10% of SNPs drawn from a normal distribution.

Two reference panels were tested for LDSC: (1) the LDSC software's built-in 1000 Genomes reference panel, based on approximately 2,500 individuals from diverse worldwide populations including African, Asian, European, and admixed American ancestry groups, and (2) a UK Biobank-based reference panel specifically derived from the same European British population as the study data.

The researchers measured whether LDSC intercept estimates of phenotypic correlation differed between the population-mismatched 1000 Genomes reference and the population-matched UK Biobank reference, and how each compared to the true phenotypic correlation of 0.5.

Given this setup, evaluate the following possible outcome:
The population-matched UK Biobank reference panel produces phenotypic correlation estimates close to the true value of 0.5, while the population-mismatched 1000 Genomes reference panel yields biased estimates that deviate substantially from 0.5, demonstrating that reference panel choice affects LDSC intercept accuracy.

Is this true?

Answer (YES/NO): YES